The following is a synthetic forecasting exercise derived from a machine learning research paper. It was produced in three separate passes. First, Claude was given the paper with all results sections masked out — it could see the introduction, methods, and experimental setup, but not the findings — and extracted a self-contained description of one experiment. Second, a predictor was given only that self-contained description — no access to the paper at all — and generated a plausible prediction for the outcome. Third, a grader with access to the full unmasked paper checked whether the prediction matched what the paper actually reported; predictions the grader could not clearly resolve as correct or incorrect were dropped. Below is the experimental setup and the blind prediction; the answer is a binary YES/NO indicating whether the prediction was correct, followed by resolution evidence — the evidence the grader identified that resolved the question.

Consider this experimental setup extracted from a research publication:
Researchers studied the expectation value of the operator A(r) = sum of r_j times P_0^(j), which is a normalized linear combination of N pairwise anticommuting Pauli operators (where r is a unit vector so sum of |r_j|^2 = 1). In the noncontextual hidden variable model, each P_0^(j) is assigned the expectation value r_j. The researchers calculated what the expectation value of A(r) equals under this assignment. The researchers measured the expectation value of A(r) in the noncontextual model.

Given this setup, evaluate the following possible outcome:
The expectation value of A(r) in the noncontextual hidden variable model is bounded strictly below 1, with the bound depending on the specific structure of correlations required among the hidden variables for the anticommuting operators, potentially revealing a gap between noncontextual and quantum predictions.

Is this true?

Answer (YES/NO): NO